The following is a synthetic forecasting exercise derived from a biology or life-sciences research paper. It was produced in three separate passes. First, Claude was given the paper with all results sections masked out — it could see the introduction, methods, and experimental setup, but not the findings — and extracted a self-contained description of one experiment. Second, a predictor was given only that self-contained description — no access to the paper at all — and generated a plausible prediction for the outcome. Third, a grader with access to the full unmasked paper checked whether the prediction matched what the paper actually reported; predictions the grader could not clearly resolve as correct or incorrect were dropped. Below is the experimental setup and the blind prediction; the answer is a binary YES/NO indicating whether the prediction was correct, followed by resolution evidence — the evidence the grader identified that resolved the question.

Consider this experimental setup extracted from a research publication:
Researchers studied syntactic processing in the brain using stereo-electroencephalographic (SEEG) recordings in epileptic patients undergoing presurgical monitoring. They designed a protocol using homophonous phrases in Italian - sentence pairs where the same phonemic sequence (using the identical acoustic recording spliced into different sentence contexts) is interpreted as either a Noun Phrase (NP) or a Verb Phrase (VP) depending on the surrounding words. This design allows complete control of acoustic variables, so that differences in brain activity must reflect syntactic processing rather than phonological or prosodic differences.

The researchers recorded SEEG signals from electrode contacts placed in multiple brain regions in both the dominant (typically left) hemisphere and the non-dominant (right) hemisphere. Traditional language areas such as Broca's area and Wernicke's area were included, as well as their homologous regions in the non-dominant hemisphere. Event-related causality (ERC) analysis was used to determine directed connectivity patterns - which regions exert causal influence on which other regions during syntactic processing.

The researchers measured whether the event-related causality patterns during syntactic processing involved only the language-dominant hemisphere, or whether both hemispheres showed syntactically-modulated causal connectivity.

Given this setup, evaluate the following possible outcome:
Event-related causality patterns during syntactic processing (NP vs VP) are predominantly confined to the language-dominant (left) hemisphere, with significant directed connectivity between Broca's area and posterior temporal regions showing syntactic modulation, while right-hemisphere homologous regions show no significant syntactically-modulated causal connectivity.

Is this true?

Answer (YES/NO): NO